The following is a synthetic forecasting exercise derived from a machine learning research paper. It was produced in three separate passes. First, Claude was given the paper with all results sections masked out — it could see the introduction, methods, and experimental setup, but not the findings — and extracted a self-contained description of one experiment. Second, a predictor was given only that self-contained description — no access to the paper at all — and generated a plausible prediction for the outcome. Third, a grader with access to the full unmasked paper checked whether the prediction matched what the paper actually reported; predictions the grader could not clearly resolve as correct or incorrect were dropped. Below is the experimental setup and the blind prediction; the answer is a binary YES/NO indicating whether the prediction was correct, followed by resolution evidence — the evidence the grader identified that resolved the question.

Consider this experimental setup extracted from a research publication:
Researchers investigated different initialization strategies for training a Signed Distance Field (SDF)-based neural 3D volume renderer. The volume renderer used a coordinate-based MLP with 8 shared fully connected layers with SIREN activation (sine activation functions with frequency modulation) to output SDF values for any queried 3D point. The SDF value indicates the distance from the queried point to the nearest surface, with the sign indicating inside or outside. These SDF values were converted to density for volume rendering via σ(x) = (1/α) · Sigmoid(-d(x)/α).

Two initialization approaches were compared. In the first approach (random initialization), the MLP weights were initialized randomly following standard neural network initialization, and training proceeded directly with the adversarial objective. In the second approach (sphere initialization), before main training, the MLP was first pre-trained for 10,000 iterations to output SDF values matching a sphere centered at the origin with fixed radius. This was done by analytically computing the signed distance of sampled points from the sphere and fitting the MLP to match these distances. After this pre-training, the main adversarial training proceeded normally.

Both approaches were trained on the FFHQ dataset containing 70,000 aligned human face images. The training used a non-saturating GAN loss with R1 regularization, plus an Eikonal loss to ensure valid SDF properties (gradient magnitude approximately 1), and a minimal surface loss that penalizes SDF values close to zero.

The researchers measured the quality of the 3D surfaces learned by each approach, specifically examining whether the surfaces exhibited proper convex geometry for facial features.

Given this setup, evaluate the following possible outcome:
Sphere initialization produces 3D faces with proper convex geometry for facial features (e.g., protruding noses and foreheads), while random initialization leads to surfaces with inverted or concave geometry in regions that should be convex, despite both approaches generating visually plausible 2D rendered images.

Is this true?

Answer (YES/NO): YES